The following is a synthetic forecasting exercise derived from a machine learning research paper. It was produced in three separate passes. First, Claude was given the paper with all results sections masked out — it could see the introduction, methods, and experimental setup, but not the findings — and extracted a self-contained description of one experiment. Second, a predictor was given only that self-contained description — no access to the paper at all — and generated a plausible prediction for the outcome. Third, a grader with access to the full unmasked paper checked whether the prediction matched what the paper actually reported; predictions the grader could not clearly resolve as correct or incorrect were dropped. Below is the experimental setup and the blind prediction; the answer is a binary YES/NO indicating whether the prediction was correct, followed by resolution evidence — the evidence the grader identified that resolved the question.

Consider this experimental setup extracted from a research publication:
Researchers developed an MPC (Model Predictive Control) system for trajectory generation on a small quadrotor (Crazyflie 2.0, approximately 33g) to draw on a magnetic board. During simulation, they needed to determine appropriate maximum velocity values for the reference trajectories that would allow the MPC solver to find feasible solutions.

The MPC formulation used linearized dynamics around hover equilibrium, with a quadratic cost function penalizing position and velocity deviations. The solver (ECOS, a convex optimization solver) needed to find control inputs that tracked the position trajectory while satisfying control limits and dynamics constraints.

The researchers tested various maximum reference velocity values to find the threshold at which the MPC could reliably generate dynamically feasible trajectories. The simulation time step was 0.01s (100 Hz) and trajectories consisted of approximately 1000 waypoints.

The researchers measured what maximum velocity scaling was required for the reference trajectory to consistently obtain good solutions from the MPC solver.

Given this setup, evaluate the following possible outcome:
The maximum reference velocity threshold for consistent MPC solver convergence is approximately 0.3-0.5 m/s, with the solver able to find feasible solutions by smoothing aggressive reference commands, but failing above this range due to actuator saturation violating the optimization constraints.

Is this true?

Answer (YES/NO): NO